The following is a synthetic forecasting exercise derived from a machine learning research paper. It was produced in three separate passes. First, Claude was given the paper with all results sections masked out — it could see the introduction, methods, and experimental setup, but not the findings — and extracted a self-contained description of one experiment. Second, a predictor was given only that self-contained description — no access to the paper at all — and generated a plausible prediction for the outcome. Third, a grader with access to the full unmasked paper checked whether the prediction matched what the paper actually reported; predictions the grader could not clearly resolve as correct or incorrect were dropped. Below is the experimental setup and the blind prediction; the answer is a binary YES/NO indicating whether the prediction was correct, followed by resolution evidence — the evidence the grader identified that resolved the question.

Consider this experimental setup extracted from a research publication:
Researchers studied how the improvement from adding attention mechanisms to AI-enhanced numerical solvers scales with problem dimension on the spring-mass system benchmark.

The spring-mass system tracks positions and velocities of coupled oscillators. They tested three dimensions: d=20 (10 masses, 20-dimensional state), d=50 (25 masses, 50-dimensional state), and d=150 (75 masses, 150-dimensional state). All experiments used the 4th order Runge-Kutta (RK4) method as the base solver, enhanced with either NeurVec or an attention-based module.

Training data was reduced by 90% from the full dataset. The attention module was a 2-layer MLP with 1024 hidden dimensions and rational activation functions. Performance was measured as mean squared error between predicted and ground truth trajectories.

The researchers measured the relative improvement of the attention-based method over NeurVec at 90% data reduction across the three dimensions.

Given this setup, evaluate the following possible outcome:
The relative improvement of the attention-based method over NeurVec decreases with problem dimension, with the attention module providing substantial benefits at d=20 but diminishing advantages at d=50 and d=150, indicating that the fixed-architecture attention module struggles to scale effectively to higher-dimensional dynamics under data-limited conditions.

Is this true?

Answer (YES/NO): NO